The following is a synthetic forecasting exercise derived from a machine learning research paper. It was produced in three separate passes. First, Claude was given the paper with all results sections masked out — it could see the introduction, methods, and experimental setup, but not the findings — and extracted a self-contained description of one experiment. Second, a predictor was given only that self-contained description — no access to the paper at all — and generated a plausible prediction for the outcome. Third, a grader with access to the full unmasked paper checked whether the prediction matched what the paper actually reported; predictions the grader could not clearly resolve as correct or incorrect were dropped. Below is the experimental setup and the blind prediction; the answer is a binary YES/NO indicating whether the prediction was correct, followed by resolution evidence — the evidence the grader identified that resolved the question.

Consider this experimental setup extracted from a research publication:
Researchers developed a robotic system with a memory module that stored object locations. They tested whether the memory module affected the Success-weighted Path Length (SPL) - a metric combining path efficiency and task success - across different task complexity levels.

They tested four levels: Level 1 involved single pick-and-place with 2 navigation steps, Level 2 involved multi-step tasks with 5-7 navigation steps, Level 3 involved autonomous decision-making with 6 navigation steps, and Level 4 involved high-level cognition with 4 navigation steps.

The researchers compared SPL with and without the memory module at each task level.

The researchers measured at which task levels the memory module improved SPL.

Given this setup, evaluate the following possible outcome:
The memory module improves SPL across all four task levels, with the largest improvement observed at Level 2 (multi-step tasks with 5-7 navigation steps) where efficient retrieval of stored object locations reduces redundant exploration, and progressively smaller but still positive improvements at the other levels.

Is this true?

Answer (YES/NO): NO